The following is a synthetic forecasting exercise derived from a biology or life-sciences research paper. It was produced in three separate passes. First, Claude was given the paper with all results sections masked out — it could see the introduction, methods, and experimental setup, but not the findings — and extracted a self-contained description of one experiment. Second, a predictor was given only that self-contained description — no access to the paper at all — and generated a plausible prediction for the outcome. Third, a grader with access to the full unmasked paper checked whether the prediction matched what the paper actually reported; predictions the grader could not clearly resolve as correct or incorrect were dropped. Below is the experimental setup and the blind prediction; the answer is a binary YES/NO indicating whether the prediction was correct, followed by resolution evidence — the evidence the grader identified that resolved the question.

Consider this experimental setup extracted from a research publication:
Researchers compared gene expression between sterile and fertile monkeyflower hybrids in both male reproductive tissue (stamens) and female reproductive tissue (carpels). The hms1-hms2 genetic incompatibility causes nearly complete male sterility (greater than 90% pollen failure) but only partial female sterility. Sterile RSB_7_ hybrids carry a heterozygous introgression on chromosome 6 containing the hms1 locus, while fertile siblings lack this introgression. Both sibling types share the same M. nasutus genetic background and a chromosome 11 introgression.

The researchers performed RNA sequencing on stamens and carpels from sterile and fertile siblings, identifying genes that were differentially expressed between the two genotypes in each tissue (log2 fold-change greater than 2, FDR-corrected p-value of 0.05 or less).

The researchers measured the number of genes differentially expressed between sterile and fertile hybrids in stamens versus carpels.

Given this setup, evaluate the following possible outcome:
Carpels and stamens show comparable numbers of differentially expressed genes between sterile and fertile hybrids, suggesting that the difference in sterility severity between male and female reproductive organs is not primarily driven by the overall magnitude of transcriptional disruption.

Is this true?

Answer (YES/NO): NO